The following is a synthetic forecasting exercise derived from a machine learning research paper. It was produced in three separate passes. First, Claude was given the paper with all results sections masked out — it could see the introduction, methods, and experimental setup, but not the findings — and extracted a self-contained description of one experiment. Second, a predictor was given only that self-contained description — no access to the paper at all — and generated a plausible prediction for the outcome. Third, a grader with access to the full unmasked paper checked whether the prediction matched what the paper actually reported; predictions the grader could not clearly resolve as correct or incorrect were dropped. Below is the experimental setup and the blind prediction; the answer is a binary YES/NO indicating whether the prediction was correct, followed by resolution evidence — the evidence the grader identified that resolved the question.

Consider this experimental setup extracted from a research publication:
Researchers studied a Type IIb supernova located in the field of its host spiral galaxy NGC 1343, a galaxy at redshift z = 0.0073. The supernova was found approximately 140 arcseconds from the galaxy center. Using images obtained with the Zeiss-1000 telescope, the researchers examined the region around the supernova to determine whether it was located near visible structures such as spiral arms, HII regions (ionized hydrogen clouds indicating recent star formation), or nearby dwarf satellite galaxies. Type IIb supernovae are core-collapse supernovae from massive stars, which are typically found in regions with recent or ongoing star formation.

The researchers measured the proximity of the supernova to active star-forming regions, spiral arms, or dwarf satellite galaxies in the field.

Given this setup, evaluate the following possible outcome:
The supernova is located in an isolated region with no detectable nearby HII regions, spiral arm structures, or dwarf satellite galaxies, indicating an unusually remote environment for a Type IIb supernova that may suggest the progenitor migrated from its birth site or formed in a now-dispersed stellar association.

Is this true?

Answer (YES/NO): YES